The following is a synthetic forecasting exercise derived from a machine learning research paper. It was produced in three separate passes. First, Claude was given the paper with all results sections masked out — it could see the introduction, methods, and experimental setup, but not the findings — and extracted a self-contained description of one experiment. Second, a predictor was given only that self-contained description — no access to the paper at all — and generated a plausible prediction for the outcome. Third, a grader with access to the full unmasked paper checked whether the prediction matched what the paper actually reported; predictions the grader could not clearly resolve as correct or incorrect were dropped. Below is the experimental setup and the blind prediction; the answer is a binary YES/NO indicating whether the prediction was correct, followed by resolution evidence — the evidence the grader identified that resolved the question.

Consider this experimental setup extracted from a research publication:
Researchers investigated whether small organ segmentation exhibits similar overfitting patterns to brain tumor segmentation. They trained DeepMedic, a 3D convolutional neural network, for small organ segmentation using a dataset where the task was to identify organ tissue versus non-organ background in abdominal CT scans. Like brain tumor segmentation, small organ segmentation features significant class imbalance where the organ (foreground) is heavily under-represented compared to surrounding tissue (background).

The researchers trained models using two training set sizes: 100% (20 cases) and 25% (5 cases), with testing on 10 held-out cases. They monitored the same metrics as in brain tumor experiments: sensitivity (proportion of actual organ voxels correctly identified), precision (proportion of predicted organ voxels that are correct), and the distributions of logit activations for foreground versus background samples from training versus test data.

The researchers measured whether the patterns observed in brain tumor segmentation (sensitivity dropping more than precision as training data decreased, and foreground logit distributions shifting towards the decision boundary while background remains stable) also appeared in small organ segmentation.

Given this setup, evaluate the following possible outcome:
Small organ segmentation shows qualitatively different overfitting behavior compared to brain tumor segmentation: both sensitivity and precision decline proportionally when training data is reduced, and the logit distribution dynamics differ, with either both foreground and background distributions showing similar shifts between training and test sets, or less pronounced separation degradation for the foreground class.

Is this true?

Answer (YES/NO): NO